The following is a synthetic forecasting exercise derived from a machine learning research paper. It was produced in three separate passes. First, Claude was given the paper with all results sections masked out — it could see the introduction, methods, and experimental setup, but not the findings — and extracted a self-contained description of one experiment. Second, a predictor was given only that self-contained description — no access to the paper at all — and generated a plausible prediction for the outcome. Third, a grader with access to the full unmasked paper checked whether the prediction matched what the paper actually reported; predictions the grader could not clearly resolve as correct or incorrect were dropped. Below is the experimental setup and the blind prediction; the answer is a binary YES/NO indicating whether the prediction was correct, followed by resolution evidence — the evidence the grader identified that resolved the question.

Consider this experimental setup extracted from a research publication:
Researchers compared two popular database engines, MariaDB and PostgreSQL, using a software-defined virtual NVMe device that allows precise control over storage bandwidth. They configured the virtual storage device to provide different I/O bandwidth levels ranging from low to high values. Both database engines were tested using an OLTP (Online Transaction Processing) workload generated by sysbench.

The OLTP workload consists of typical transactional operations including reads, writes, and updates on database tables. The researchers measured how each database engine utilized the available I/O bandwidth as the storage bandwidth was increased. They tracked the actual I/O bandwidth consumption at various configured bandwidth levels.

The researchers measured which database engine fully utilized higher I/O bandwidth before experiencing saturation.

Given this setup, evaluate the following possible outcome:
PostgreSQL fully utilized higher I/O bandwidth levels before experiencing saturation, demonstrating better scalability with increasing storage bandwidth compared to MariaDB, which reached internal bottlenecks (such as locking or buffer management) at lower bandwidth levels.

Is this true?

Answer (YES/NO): YES